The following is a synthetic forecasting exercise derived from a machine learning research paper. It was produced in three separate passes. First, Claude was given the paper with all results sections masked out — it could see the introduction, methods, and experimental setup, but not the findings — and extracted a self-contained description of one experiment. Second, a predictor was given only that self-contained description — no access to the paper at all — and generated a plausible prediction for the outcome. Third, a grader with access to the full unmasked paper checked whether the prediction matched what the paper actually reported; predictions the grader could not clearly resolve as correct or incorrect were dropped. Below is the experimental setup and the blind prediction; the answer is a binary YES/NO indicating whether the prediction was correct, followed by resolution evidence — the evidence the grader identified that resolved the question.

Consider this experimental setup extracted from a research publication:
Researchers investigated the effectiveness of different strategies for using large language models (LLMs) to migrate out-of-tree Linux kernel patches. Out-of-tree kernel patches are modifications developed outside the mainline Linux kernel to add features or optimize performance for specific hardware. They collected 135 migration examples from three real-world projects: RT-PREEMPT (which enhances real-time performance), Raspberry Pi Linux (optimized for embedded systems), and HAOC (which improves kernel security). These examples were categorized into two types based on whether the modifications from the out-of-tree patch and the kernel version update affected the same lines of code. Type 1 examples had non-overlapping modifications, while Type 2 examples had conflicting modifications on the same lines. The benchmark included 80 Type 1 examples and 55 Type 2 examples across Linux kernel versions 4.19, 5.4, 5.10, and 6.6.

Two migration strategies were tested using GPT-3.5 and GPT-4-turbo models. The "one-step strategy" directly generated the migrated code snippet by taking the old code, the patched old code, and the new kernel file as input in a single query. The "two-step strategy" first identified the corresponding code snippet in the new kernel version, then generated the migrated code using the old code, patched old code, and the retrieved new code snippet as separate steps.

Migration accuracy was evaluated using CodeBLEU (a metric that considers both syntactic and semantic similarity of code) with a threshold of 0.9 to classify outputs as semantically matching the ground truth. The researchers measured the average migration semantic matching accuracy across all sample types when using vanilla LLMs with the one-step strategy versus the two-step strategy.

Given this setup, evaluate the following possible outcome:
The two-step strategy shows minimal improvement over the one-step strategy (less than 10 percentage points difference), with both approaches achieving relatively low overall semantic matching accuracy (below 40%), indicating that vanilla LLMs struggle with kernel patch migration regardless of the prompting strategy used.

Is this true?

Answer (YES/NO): YES